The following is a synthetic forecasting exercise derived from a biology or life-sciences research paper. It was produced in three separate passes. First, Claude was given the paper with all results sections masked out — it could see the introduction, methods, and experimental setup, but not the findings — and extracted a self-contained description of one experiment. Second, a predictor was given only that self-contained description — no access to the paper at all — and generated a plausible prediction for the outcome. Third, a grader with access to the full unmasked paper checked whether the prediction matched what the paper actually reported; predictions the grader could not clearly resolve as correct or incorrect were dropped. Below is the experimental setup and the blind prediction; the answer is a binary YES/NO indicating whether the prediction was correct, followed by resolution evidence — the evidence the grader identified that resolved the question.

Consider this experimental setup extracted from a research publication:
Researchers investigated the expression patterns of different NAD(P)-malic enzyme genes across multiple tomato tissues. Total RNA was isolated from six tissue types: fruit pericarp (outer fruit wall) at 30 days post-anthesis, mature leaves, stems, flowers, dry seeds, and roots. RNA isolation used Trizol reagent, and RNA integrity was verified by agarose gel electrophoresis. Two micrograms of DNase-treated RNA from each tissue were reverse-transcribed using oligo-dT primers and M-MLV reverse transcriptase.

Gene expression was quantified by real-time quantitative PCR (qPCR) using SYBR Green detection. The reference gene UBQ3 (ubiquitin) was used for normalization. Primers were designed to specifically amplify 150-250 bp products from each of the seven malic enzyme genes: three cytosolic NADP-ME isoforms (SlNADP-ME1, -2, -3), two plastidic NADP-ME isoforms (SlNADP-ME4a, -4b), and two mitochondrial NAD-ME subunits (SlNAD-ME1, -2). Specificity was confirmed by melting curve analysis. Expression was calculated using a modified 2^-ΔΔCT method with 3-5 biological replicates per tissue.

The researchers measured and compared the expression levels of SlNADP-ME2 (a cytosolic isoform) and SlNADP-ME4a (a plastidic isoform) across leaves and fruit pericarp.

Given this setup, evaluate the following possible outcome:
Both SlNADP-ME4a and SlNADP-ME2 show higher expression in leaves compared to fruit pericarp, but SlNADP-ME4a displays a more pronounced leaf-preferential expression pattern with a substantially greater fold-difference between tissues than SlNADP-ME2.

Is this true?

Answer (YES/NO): NO